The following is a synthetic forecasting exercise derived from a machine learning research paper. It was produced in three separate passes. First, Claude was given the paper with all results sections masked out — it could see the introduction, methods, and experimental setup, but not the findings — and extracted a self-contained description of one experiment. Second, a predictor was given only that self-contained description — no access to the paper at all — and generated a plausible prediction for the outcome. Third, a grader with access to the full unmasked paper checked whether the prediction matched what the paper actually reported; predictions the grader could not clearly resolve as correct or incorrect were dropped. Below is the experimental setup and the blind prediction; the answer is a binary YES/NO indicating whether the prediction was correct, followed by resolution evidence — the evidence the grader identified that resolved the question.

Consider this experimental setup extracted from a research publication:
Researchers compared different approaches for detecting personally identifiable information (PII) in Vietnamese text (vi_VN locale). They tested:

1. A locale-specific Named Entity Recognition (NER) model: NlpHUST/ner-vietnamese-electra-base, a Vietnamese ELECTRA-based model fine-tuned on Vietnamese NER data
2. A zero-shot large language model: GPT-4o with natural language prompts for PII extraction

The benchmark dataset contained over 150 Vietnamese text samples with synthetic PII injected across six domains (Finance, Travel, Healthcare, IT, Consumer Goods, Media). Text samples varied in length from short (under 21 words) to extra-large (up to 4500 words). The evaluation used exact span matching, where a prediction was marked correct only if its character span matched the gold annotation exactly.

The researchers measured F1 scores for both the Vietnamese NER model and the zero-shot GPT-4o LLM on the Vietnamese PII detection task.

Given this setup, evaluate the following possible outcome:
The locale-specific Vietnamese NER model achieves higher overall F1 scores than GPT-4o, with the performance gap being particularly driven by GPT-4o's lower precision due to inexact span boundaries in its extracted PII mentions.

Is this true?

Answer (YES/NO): NO